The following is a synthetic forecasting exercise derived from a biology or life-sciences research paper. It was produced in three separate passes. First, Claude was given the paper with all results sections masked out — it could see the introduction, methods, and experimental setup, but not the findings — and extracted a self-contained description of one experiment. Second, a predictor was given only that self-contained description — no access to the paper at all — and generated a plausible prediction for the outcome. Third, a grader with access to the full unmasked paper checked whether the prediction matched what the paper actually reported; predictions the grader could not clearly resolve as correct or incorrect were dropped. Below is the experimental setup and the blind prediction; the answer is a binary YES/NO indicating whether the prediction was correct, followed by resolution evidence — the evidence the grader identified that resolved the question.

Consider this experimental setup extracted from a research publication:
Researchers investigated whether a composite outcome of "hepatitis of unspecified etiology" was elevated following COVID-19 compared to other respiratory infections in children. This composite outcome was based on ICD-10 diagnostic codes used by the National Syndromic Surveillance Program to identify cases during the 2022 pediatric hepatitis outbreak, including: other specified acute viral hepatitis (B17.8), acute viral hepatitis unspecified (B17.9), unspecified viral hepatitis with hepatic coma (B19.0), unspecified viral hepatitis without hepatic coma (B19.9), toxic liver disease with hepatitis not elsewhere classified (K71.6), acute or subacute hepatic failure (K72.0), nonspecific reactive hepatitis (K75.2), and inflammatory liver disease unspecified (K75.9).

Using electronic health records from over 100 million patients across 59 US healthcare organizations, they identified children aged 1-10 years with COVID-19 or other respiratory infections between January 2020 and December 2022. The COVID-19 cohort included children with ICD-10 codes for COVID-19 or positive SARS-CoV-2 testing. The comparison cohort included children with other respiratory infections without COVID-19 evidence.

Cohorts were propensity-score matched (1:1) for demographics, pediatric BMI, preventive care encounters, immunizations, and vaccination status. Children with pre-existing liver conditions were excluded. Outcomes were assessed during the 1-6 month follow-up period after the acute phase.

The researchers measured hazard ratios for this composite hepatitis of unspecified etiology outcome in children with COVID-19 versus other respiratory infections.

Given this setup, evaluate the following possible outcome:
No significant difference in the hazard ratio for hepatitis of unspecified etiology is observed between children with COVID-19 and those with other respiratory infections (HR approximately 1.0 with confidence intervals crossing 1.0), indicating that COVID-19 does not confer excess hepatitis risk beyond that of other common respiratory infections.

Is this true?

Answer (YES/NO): NO